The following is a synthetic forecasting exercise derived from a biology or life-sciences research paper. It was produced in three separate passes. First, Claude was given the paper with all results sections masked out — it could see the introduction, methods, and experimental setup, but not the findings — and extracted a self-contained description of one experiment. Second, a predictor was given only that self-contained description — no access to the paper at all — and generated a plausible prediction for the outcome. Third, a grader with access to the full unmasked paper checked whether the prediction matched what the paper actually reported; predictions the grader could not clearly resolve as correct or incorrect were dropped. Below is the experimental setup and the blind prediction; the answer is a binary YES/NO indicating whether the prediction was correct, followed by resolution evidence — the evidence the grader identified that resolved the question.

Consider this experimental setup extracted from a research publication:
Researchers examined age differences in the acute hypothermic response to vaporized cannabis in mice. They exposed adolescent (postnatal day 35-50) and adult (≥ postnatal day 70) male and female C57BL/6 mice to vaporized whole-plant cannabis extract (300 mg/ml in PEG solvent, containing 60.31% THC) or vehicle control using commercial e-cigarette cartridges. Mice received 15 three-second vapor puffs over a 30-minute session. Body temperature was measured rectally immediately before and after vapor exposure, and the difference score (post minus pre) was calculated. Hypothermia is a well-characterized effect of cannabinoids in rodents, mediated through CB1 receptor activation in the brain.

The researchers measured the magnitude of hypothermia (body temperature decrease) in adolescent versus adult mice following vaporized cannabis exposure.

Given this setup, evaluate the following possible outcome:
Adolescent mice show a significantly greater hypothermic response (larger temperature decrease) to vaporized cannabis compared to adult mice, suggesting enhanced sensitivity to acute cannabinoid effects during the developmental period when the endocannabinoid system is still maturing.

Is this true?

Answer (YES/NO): NO